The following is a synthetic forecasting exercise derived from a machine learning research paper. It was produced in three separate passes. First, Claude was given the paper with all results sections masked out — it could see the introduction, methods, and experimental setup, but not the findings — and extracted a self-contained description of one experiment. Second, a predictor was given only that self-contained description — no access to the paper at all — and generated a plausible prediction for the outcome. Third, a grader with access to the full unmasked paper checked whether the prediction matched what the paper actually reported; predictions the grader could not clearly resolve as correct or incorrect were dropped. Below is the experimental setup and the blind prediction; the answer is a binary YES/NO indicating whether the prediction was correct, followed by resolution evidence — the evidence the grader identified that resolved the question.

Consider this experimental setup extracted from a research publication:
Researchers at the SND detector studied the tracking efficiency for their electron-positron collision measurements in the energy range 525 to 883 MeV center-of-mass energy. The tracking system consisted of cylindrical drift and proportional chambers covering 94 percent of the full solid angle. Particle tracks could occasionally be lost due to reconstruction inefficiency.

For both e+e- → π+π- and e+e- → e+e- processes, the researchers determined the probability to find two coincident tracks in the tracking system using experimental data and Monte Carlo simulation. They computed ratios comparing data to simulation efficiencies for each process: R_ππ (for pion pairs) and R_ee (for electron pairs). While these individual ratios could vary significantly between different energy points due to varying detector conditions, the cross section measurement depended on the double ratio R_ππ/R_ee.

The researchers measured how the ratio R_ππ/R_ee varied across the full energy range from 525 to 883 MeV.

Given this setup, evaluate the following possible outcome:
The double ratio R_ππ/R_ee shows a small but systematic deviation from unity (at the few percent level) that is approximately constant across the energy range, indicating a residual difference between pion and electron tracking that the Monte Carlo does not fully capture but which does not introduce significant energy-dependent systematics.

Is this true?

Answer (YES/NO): NO